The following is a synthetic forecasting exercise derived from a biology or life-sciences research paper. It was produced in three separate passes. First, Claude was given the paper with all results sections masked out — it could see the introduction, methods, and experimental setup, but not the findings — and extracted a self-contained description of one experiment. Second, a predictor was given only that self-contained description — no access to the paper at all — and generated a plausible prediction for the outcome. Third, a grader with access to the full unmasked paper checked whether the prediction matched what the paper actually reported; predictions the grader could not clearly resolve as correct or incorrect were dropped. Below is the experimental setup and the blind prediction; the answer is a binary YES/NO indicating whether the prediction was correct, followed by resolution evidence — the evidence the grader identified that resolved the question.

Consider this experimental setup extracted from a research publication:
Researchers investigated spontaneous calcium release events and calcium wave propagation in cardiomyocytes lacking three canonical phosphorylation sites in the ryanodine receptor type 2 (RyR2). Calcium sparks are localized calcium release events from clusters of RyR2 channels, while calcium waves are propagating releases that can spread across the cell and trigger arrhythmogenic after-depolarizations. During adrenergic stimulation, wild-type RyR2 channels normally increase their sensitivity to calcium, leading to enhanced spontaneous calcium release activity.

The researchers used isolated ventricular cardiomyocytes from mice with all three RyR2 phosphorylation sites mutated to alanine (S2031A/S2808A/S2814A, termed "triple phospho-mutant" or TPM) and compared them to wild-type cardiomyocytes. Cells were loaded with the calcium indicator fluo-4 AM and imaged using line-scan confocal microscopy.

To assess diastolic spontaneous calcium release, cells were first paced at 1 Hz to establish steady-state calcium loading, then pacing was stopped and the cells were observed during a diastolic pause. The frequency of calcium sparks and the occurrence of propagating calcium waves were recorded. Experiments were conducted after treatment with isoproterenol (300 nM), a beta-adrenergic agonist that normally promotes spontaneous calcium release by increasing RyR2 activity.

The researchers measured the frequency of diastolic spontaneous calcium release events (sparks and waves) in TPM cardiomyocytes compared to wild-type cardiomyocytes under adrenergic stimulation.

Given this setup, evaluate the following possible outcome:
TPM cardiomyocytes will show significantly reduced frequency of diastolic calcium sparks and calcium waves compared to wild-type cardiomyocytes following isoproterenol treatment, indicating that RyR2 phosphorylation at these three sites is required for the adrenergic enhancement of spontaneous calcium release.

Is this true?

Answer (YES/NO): YES